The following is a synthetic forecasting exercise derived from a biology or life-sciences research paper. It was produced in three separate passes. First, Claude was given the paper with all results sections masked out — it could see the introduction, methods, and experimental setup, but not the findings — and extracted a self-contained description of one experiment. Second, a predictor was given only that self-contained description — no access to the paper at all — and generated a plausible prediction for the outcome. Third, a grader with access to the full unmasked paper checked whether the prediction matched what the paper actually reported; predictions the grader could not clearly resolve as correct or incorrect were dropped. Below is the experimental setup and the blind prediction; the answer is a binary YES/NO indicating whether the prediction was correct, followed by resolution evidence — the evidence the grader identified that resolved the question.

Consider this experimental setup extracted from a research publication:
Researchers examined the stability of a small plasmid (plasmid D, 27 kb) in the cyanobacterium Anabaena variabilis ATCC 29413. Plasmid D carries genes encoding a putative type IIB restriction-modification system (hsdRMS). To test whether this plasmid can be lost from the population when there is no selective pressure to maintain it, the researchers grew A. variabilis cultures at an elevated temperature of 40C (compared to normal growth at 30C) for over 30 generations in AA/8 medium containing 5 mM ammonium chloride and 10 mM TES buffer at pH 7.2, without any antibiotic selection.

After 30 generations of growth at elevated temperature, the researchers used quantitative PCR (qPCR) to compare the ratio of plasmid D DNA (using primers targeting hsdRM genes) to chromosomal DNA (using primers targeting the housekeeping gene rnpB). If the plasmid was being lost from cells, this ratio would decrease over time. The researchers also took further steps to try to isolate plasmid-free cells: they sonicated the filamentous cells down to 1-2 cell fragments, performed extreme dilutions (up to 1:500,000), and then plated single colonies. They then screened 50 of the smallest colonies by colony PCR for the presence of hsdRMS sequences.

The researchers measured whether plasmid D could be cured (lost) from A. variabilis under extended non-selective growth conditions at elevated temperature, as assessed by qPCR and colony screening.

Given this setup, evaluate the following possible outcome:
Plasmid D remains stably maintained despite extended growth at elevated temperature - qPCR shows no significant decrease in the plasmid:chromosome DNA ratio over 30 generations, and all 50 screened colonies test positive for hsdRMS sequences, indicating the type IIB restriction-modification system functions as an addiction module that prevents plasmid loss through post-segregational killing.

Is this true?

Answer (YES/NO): NO